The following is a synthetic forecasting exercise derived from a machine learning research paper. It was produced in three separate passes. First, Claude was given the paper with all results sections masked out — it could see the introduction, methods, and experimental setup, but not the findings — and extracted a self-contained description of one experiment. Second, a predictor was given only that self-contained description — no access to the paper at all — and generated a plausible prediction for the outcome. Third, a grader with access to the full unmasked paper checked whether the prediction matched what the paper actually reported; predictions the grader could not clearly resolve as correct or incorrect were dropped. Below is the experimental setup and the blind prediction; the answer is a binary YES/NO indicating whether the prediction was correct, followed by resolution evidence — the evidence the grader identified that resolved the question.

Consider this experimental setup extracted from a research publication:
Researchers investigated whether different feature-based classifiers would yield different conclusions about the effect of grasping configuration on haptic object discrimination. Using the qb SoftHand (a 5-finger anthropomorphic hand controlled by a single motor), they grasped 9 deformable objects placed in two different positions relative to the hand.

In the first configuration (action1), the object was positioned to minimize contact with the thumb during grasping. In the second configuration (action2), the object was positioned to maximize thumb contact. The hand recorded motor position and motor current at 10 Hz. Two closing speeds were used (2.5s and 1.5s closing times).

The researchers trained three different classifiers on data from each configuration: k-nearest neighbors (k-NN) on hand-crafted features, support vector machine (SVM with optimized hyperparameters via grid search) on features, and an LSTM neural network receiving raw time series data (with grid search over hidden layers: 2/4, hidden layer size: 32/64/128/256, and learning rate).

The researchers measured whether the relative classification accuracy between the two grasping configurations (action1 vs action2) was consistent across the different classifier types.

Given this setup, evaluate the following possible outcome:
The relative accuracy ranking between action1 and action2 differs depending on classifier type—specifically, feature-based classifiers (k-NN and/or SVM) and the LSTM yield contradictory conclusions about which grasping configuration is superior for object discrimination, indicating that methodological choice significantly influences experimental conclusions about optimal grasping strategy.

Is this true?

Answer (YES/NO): NO